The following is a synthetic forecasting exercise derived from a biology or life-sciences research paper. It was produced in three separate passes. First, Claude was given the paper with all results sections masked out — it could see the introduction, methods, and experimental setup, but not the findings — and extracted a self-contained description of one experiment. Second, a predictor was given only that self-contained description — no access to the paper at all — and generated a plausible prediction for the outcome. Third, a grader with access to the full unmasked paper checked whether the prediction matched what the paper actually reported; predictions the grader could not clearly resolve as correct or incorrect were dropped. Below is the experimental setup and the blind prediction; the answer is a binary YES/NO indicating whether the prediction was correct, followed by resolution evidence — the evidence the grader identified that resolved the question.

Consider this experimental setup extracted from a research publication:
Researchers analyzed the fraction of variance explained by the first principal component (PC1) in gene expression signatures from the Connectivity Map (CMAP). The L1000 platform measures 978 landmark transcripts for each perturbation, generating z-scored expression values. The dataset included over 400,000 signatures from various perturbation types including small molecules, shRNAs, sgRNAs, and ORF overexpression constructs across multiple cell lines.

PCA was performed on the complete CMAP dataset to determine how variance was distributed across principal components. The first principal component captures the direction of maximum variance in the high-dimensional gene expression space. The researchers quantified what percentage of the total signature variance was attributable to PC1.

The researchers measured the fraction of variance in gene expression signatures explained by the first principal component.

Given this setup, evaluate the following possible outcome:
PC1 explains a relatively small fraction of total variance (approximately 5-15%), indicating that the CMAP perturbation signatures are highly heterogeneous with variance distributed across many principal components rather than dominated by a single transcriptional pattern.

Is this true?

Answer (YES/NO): NO